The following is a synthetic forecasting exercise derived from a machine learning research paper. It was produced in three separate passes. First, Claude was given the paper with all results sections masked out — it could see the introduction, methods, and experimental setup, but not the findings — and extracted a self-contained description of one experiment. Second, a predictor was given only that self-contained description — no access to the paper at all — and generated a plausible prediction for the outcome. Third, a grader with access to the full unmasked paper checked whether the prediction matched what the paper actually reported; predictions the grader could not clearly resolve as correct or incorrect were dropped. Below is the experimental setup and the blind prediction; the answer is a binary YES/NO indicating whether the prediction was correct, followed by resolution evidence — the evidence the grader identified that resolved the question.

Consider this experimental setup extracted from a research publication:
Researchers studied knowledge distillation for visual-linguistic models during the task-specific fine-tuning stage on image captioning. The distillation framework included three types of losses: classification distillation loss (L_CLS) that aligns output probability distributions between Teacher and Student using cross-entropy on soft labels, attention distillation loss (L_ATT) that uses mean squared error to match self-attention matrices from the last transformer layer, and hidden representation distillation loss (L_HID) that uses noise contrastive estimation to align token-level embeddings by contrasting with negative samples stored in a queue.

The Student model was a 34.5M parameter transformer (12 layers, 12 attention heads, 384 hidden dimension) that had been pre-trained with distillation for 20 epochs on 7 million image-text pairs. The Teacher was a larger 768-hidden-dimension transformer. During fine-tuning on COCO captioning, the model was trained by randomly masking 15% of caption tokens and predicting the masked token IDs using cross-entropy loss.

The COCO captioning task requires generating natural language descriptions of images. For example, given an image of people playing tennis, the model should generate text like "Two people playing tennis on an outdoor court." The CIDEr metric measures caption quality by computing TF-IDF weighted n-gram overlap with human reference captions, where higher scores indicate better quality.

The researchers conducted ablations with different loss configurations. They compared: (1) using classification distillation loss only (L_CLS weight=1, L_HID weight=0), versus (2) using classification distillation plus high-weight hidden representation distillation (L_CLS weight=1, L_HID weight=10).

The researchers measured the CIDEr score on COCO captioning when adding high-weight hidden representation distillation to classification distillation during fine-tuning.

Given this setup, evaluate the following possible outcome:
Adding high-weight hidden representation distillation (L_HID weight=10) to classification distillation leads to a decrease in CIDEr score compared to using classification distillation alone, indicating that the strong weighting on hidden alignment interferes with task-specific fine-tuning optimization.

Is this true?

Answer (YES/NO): YES